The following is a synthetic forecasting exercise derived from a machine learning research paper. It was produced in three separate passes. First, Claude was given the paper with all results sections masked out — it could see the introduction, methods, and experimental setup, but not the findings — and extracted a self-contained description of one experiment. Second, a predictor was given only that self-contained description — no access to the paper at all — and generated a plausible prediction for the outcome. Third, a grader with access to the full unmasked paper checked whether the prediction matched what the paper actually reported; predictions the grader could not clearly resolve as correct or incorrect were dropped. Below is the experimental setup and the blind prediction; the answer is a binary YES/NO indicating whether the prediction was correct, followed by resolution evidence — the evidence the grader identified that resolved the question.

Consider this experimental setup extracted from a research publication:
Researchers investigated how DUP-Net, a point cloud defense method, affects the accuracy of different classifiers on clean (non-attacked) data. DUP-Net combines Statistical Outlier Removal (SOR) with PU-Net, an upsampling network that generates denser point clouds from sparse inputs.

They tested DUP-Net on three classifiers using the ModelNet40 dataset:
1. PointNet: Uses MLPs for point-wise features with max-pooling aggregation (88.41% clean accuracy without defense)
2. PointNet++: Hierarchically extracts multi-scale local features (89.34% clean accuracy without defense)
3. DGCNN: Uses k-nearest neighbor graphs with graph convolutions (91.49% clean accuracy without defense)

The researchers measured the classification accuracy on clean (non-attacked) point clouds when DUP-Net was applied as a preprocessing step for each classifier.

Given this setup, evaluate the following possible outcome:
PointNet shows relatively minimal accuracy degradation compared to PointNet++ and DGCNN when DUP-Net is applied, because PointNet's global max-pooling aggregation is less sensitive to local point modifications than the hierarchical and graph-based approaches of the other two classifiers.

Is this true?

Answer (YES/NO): YES